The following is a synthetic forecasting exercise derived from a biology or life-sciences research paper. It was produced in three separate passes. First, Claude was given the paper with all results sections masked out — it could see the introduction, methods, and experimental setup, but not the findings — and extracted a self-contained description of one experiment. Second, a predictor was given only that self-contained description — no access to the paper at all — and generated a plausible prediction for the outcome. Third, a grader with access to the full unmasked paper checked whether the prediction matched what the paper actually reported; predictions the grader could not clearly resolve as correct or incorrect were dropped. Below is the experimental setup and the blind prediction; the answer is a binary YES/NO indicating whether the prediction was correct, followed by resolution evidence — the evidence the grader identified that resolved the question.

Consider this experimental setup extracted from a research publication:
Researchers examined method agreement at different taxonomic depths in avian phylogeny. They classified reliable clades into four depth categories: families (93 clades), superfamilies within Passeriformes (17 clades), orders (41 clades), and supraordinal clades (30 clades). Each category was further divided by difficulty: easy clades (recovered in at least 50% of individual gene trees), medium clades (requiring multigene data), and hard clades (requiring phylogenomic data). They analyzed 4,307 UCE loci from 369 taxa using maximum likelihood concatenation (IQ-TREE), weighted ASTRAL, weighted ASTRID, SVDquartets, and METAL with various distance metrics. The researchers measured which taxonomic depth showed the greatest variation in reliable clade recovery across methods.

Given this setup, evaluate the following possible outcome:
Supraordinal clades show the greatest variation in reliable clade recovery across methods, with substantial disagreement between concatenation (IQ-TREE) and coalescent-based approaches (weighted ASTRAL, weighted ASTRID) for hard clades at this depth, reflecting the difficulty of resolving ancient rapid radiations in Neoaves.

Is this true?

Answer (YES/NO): NO